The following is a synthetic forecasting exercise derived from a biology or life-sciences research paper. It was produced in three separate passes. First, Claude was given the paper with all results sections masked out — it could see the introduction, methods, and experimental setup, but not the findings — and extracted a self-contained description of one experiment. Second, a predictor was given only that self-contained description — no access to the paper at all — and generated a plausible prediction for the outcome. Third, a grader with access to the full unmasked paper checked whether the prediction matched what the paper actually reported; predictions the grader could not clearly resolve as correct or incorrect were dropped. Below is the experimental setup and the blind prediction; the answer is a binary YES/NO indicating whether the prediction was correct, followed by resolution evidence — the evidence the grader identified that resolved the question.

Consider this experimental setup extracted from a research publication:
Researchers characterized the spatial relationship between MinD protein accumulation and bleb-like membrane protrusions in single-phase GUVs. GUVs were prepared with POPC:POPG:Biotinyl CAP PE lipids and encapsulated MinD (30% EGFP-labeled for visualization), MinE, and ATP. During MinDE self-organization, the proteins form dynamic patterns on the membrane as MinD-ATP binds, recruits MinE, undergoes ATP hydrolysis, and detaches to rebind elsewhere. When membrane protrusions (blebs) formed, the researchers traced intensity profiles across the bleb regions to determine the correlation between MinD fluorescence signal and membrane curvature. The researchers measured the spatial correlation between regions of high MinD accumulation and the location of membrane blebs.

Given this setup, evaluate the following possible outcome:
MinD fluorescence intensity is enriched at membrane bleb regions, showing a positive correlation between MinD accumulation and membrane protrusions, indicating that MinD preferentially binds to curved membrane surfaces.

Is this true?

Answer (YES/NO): NO